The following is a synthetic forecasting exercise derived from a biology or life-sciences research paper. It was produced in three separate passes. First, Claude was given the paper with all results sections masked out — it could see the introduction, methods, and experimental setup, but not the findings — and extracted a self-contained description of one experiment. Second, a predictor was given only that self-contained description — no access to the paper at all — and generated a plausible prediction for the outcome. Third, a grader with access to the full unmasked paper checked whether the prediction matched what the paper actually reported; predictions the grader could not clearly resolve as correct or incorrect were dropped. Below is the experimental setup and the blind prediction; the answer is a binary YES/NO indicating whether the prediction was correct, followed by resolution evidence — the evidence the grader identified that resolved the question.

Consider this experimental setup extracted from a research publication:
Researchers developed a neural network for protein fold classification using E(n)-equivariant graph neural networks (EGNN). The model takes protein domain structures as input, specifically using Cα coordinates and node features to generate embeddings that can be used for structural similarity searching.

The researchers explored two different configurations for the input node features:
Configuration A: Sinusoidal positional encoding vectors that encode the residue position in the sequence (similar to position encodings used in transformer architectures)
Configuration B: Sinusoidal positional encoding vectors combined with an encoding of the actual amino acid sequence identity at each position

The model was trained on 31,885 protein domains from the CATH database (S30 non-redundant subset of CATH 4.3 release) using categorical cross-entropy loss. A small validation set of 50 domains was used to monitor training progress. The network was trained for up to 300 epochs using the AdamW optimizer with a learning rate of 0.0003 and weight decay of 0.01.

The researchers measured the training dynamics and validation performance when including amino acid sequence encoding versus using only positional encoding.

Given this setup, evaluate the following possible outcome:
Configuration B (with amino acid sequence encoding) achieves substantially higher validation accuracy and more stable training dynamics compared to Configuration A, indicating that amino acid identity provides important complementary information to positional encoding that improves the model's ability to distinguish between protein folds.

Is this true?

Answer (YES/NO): NO